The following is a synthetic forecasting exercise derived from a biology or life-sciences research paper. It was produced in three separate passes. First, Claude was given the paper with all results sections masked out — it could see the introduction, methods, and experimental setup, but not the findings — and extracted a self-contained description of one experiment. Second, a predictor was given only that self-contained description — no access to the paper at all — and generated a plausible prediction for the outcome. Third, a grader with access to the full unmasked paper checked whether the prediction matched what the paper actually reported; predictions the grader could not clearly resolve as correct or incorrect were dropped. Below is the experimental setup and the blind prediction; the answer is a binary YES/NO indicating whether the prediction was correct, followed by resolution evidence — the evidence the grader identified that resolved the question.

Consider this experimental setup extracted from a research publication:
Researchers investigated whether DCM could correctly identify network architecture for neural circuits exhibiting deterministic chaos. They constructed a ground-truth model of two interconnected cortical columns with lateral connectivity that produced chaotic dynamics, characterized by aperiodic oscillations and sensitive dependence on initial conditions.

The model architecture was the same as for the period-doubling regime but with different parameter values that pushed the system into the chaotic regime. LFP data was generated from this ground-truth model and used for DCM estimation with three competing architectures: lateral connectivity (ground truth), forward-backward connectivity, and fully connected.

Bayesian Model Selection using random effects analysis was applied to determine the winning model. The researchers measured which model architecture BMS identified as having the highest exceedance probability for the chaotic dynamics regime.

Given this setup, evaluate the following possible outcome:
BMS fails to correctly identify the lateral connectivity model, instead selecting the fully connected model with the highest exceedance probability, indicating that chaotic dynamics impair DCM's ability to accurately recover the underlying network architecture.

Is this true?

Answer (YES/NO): NO